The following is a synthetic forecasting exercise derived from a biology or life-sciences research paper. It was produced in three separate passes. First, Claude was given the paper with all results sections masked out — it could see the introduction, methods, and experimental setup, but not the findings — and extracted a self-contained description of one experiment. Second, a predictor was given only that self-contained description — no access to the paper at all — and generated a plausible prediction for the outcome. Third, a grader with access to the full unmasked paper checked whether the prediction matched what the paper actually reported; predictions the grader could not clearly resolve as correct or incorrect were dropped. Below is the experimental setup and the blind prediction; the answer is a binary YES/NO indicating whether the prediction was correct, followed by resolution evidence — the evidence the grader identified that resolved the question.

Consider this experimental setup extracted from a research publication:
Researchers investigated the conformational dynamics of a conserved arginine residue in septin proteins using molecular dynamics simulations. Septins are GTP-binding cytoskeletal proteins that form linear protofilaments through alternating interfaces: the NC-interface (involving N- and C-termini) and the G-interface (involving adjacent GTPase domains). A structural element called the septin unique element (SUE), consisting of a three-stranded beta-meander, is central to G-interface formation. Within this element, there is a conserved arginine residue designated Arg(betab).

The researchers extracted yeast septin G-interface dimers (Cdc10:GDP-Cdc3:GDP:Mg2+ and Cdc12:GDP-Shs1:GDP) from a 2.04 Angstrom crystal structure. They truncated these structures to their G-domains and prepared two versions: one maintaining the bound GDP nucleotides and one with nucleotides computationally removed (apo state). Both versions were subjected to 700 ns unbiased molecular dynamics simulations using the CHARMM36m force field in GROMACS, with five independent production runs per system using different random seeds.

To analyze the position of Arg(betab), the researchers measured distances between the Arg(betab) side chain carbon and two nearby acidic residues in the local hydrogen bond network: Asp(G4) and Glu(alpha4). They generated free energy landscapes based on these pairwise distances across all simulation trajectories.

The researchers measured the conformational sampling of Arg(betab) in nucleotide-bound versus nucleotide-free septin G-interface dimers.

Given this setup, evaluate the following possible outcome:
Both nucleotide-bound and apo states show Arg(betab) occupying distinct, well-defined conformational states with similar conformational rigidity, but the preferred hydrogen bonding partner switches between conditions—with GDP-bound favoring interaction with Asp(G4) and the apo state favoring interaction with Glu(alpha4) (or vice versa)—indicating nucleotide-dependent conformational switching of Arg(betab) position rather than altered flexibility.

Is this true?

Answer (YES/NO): NO